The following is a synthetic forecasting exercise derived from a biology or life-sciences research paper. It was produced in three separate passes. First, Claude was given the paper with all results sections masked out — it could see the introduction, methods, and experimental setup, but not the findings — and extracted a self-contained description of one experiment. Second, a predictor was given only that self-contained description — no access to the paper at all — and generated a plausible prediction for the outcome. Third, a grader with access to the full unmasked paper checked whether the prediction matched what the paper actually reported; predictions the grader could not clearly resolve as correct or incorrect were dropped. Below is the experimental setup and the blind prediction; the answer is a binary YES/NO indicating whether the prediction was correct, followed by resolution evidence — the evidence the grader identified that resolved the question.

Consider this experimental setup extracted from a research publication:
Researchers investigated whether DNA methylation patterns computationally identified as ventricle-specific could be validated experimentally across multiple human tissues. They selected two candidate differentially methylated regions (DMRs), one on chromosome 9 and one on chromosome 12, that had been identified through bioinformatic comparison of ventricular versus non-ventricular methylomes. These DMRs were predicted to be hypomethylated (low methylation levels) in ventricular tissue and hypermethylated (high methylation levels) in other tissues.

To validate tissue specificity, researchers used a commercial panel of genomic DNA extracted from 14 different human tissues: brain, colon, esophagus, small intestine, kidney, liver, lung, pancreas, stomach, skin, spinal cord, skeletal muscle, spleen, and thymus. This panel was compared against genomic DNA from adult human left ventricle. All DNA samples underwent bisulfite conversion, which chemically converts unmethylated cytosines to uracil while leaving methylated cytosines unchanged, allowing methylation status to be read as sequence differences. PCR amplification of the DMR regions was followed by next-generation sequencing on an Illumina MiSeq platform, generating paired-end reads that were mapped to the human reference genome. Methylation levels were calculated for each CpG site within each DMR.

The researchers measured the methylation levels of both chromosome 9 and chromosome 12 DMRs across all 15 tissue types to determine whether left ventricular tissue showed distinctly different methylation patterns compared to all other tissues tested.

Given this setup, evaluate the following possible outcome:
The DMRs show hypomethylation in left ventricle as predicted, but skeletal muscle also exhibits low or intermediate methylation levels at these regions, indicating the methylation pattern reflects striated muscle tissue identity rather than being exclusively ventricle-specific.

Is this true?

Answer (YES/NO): NO